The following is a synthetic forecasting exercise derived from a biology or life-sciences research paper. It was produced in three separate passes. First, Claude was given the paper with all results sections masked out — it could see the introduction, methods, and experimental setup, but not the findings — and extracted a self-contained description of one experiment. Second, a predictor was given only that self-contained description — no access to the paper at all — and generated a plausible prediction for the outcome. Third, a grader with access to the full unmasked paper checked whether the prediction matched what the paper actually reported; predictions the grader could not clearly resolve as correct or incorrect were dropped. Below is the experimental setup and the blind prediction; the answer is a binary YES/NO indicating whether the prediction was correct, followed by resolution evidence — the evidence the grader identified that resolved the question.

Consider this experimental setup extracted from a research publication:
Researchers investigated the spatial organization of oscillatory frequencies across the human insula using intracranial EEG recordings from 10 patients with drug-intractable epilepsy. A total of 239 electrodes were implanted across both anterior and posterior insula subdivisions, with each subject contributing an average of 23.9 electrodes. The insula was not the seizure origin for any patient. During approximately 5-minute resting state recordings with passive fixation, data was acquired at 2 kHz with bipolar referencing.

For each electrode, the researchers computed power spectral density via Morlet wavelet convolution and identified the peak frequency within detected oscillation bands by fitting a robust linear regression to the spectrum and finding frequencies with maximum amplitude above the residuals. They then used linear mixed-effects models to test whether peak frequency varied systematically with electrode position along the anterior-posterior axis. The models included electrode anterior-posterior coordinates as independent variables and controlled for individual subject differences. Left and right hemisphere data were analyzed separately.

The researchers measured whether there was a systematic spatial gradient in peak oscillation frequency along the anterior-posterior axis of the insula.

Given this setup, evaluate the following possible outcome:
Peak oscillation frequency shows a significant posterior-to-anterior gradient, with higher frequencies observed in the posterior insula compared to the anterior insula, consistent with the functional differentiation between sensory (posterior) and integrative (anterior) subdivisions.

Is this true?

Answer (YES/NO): NO